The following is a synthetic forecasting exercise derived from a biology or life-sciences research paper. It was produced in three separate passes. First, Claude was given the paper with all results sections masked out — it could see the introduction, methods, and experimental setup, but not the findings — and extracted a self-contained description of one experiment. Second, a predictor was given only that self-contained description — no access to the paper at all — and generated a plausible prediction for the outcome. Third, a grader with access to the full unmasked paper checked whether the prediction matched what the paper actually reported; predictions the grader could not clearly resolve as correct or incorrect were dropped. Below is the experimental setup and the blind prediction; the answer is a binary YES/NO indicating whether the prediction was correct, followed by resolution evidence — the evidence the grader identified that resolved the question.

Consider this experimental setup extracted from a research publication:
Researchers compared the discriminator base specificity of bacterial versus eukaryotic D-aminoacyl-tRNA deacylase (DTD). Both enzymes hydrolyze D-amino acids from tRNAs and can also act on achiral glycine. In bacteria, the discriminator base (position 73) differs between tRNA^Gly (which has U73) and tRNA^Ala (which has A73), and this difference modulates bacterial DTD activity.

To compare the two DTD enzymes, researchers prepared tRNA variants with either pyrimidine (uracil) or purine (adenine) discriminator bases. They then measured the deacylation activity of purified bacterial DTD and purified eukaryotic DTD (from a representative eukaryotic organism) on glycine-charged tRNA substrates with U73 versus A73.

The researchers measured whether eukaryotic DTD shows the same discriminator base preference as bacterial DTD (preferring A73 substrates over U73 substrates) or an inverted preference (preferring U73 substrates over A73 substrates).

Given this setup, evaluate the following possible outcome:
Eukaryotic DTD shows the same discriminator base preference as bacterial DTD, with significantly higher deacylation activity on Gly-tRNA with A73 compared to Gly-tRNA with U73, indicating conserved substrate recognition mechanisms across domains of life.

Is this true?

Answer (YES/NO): NO